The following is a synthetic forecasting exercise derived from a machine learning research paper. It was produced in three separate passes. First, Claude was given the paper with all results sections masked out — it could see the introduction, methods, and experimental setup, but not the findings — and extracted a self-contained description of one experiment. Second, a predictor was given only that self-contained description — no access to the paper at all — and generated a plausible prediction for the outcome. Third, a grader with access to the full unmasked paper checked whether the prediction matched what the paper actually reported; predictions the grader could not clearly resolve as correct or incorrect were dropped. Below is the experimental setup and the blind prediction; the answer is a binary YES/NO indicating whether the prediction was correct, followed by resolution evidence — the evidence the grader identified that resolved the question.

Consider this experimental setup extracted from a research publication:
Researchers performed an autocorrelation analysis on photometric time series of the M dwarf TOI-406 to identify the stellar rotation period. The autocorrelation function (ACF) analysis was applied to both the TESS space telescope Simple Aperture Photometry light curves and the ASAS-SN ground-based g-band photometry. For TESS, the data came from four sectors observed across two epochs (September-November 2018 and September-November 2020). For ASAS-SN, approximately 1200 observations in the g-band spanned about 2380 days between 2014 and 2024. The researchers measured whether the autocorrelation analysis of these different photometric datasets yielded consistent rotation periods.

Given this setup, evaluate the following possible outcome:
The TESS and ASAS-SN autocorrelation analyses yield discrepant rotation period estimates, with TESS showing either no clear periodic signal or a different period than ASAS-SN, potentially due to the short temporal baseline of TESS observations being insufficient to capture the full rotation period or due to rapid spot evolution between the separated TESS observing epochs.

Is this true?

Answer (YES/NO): NO